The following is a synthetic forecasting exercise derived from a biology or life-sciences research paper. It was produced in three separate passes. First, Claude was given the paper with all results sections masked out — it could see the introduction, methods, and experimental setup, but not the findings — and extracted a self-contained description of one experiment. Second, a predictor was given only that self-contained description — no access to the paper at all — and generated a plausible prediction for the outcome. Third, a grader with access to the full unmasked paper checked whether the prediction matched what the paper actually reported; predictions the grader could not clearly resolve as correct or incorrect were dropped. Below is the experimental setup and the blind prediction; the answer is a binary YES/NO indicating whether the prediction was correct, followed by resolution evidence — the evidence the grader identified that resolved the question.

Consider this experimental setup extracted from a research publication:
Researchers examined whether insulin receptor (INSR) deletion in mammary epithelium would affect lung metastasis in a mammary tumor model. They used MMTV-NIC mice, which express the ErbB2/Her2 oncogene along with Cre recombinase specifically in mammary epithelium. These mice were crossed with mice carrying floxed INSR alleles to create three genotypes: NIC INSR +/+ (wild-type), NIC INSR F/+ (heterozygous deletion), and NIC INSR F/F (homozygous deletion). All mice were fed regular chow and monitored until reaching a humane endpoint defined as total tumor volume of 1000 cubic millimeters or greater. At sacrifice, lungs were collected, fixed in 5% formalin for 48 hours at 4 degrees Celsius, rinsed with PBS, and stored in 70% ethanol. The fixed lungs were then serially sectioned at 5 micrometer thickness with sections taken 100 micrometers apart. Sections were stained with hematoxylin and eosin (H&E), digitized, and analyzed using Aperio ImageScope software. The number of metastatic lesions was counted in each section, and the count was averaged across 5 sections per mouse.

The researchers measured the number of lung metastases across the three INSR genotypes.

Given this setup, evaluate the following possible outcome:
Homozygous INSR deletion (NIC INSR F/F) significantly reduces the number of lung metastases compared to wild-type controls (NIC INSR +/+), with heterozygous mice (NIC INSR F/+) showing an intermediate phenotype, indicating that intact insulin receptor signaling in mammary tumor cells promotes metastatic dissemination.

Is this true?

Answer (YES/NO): NO